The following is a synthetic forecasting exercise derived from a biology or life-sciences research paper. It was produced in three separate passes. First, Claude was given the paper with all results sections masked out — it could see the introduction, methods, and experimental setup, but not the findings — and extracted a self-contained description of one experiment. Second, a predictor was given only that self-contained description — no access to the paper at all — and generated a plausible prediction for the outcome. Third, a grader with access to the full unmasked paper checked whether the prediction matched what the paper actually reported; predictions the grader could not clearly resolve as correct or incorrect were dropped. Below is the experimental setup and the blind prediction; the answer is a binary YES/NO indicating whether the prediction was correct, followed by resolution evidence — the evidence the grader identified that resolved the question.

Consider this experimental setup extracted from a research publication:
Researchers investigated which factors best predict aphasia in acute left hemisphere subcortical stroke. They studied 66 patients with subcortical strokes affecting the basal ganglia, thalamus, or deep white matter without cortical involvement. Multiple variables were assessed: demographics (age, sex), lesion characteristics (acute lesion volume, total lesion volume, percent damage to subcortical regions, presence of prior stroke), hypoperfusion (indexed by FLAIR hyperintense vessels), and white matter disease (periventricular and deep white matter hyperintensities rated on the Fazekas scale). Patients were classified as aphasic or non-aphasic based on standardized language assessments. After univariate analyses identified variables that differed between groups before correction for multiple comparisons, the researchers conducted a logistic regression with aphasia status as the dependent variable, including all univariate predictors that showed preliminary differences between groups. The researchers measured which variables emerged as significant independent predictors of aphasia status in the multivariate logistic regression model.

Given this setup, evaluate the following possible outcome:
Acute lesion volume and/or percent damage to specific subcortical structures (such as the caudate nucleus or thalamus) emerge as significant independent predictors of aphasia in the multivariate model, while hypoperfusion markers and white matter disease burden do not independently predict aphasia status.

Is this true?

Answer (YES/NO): NO